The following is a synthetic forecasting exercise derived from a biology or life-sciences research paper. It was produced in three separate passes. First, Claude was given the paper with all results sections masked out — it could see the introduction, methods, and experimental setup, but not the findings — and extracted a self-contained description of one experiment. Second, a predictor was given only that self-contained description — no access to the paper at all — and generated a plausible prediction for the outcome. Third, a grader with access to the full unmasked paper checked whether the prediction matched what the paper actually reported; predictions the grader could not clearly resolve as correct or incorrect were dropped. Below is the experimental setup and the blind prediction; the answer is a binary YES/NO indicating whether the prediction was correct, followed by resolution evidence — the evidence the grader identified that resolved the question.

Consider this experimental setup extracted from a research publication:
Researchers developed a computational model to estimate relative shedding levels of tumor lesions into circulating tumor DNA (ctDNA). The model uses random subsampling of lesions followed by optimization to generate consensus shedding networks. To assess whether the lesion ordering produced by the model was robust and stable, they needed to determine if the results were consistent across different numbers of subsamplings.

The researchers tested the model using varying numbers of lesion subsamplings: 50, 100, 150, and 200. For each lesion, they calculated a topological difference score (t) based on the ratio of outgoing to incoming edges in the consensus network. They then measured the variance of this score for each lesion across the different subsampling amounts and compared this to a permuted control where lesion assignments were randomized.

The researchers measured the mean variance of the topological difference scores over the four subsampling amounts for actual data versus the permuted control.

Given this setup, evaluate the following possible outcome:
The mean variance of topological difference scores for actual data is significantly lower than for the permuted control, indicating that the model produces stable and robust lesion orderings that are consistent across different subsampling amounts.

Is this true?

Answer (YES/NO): YES